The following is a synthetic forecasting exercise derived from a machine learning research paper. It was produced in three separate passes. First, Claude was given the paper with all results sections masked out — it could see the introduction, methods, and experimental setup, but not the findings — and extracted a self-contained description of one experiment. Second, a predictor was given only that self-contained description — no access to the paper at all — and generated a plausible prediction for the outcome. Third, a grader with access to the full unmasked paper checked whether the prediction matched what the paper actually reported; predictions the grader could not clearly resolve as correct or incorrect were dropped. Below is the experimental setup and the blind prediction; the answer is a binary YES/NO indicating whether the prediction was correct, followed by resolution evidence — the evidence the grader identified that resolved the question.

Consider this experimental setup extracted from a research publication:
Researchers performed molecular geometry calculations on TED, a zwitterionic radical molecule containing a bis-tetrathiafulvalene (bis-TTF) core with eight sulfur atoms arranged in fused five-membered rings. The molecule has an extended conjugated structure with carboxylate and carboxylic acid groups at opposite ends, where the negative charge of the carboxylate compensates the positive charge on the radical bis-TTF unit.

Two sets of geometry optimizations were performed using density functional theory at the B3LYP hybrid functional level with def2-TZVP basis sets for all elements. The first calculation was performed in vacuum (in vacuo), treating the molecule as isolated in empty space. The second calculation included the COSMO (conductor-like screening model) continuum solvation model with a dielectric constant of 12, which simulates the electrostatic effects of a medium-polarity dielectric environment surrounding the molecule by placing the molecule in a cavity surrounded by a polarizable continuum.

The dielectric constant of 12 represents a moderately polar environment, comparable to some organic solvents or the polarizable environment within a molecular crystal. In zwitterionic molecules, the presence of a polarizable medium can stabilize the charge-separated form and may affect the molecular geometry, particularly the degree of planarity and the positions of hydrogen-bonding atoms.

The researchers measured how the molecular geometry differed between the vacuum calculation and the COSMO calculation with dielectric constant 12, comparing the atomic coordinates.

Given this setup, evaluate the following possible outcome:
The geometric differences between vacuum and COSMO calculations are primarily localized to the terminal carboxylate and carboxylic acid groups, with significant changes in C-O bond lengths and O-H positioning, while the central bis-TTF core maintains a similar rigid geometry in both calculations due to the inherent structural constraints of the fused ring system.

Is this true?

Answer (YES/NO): NO